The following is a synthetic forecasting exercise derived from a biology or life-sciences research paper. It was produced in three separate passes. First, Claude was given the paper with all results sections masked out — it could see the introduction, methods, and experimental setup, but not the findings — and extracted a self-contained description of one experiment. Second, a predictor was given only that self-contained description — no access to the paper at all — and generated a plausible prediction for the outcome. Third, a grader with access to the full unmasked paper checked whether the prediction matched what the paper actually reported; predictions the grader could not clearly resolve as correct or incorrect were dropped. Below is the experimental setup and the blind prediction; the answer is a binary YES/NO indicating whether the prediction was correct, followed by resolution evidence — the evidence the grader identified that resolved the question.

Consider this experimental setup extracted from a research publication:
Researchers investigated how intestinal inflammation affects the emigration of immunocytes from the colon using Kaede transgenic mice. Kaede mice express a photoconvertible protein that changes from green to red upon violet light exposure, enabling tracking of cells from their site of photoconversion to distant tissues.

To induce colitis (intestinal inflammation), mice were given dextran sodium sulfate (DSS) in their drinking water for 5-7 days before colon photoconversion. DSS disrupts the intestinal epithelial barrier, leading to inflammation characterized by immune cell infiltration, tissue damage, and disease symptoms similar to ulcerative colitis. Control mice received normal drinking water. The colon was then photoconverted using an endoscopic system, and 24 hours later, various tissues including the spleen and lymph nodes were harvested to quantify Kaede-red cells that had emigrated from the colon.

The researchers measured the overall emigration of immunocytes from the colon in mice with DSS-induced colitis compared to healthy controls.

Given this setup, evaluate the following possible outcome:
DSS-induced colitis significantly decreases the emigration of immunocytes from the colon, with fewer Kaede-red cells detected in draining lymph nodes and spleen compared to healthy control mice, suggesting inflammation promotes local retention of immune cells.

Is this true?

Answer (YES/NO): NO